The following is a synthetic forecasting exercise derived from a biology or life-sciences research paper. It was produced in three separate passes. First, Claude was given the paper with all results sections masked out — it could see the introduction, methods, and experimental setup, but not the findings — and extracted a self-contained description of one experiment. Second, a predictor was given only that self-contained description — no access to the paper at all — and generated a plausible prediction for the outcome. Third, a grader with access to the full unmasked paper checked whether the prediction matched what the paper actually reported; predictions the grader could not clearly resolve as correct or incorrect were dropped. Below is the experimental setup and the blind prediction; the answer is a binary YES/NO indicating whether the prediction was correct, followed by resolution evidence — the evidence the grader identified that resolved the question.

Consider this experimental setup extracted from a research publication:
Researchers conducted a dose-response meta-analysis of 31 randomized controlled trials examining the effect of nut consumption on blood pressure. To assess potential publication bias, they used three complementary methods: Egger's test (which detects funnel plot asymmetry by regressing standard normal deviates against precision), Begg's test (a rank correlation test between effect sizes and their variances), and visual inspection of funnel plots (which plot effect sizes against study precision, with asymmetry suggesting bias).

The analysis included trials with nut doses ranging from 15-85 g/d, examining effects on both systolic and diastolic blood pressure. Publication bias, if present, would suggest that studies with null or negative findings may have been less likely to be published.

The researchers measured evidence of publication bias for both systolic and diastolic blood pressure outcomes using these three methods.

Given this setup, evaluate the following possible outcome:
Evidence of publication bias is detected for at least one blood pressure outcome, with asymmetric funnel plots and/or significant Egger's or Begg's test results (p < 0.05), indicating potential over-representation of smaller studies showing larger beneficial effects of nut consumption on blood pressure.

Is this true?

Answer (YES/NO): NO